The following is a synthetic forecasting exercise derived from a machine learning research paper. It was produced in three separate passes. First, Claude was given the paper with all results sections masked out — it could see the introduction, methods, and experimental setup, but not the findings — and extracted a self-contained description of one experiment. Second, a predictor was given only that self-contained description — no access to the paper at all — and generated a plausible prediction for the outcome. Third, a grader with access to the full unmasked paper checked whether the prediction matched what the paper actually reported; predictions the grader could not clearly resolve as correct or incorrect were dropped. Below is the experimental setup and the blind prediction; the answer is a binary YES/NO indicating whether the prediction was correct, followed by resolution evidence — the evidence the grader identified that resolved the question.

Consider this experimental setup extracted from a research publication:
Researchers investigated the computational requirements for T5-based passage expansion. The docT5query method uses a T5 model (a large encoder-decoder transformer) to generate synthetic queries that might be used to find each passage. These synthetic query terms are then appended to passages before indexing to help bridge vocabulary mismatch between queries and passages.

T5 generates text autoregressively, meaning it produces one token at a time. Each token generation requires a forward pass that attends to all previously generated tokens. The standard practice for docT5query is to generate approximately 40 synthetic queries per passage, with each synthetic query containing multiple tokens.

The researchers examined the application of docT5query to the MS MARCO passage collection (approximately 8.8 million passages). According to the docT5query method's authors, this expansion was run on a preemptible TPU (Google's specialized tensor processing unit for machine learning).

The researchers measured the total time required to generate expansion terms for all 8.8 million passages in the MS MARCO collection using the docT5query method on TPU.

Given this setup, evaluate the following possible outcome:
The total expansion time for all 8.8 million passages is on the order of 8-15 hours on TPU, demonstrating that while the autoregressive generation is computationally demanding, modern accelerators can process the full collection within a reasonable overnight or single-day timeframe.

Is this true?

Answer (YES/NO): NO